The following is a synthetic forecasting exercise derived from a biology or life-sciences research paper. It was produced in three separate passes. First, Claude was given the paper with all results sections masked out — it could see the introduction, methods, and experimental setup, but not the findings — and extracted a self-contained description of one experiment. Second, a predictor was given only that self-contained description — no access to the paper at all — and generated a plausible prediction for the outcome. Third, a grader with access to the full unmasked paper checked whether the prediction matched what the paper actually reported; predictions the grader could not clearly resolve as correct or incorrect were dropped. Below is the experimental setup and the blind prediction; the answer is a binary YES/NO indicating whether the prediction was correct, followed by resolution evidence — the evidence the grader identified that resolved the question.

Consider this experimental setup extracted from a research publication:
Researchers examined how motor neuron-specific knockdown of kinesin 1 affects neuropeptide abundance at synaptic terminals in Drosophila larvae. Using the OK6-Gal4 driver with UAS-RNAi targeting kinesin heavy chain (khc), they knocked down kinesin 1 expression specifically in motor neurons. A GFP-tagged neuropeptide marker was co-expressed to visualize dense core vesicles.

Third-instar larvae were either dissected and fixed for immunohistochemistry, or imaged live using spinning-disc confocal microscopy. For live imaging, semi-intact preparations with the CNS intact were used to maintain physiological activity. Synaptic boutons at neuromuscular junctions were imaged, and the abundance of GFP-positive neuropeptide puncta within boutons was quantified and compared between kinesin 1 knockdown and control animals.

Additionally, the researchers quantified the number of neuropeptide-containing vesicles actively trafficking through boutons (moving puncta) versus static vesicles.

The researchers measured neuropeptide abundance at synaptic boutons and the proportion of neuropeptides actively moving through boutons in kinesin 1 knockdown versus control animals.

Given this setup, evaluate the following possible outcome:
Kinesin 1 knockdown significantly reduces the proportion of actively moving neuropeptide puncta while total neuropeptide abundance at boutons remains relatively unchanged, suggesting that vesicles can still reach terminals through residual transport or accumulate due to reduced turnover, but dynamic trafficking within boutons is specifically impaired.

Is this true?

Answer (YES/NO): NO